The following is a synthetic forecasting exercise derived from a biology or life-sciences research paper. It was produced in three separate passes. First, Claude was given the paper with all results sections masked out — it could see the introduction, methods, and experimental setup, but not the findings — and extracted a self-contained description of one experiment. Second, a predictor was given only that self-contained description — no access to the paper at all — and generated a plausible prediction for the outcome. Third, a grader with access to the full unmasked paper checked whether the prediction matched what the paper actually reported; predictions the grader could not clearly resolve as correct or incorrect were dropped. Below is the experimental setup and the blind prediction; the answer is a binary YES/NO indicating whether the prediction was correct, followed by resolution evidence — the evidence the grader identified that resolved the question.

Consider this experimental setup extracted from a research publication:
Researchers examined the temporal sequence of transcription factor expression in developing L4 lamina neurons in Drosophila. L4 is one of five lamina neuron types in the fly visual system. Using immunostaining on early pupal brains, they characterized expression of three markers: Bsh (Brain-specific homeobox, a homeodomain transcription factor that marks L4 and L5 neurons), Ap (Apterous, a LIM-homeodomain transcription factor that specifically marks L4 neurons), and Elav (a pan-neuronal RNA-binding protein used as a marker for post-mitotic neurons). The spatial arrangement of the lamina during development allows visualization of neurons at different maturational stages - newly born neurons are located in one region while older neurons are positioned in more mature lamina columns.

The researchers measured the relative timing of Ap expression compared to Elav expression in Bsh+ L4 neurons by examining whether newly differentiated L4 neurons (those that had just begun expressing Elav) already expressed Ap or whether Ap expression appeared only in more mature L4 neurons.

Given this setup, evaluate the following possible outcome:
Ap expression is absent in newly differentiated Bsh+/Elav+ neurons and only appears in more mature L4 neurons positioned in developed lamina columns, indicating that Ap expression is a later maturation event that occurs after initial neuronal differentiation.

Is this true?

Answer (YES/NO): YES